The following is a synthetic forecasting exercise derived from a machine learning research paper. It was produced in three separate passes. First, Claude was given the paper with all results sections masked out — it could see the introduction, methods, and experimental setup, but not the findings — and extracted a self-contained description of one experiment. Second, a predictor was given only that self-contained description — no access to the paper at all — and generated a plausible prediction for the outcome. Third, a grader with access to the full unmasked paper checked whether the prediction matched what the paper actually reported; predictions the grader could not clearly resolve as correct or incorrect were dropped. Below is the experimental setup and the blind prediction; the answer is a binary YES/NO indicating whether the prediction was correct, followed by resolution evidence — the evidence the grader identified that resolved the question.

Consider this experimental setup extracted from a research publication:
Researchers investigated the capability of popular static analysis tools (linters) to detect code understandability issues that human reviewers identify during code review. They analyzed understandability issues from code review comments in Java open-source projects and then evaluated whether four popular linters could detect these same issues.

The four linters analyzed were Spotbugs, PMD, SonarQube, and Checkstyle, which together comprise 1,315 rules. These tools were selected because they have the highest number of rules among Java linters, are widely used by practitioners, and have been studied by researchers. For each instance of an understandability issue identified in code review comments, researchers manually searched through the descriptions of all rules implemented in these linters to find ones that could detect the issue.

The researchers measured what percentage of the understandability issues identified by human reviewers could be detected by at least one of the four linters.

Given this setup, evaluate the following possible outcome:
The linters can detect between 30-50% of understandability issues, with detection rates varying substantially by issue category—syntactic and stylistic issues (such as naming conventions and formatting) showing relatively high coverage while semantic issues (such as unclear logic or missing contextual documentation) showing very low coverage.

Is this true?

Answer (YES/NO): NO